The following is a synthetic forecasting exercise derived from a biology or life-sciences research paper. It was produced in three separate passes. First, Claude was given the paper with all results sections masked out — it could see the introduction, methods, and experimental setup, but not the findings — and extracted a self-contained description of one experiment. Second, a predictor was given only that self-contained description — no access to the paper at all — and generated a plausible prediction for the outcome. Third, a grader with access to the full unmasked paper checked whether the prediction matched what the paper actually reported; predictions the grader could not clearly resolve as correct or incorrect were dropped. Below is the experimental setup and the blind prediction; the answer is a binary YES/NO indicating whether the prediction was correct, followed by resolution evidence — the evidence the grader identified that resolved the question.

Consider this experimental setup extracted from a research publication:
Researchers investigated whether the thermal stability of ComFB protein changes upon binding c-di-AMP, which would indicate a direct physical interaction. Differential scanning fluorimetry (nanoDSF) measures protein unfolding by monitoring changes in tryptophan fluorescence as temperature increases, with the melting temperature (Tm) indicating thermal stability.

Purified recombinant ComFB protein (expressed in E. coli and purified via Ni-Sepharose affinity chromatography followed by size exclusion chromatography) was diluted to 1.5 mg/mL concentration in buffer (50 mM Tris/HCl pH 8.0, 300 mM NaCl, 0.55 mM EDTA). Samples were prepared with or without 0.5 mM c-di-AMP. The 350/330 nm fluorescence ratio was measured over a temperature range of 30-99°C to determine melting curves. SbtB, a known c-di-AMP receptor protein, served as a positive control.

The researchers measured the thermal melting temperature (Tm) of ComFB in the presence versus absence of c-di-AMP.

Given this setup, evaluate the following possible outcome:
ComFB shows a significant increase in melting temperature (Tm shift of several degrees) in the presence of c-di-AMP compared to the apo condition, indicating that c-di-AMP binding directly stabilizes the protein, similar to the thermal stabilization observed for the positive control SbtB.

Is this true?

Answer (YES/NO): YES